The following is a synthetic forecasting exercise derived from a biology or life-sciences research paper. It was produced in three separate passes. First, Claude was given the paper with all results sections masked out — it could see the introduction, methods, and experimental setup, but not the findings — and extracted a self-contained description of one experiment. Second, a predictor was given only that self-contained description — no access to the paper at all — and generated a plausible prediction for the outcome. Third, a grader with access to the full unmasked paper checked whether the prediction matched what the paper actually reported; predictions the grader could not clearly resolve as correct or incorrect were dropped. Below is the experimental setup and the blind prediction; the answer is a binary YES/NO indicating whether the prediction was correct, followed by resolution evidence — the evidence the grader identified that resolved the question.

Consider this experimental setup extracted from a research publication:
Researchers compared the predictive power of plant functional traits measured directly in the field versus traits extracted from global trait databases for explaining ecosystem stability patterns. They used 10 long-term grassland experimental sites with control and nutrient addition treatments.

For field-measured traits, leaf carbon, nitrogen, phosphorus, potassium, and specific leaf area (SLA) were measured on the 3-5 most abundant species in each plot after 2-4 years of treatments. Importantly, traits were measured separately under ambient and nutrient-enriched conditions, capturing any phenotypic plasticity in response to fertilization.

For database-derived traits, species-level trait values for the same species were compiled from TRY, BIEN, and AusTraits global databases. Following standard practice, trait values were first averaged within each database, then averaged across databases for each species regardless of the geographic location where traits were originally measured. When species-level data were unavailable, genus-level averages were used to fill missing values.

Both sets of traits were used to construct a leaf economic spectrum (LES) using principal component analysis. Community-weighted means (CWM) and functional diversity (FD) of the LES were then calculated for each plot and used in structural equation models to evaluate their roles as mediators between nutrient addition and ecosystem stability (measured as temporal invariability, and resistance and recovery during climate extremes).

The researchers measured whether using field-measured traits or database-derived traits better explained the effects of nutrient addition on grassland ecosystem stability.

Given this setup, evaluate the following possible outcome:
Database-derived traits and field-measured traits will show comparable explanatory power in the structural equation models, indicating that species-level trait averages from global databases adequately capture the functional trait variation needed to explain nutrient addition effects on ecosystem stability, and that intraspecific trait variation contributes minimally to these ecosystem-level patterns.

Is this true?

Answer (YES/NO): NO